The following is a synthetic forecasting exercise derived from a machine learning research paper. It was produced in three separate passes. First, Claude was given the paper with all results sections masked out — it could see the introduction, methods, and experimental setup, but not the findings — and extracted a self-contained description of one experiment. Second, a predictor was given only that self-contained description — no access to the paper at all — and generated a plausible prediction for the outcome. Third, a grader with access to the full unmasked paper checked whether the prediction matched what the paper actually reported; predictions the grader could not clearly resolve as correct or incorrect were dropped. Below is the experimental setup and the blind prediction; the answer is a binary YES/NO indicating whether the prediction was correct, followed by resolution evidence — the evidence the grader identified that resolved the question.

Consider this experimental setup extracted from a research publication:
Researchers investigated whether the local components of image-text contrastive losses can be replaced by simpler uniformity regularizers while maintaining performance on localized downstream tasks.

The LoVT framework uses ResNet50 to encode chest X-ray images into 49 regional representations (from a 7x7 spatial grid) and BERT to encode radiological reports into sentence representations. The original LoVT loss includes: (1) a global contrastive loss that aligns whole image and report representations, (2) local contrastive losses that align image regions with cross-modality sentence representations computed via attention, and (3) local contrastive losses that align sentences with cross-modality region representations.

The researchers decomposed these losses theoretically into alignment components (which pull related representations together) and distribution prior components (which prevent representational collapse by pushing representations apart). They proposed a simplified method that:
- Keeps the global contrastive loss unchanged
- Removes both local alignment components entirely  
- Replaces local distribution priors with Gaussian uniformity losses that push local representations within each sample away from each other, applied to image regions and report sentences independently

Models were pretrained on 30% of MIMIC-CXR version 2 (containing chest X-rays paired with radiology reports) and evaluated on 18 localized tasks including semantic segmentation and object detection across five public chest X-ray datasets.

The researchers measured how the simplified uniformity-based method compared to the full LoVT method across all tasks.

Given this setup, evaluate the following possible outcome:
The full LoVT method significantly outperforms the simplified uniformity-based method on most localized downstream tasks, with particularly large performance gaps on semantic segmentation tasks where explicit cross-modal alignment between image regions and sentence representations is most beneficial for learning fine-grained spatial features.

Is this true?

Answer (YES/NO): NO